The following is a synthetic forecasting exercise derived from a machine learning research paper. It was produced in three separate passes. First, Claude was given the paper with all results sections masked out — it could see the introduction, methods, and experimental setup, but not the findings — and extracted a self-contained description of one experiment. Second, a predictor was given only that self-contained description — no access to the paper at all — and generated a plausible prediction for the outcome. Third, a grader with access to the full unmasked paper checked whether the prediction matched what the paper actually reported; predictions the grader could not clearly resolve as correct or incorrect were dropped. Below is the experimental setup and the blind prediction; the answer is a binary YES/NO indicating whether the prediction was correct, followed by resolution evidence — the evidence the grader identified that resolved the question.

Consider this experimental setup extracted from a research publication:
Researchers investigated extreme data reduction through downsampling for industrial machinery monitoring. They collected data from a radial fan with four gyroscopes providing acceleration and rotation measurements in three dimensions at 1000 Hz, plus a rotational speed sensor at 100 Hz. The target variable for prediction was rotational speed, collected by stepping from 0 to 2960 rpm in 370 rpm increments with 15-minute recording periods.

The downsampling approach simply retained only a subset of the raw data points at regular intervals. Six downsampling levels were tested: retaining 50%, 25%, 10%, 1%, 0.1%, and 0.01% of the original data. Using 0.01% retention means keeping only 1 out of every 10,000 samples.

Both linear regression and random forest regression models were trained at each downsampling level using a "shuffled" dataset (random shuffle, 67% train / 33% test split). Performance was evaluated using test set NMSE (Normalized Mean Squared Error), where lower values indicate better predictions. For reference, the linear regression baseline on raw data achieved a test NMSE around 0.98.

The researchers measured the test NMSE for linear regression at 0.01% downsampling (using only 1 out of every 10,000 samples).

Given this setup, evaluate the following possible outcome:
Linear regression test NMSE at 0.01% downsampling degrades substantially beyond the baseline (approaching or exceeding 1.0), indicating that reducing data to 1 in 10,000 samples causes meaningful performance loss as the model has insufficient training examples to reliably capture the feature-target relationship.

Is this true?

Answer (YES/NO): YES